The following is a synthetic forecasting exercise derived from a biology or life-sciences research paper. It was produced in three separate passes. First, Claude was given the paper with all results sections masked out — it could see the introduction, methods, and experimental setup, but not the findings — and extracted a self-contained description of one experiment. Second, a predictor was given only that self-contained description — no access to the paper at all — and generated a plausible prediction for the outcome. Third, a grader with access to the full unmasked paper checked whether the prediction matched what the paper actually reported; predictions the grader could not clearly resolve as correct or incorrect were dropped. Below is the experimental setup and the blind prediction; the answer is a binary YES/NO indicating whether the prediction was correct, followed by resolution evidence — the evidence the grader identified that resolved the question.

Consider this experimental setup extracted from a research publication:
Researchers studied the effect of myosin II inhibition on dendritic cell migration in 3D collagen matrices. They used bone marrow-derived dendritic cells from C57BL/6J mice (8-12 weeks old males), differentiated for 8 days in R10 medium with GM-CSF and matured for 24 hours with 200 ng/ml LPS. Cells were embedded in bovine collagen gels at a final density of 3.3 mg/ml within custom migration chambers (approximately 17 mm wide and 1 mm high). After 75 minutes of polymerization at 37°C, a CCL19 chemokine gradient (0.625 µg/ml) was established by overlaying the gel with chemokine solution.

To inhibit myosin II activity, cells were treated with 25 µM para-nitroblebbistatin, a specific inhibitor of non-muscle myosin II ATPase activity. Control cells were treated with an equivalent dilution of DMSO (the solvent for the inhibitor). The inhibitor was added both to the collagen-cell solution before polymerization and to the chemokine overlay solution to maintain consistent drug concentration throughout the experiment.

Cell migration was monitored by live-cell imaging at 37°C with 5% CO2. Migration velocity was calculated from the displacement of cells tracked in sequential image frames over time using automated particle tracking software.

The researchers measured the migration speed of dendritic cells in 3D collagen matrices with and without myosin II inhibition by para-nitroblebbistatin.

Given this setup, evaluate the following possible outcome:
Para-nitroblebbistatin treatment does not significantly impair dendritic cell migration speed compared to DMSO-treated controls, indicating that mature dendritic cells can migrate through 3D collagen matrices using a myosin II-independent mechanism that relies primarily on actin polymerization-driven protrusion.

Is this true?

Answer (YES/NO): YES